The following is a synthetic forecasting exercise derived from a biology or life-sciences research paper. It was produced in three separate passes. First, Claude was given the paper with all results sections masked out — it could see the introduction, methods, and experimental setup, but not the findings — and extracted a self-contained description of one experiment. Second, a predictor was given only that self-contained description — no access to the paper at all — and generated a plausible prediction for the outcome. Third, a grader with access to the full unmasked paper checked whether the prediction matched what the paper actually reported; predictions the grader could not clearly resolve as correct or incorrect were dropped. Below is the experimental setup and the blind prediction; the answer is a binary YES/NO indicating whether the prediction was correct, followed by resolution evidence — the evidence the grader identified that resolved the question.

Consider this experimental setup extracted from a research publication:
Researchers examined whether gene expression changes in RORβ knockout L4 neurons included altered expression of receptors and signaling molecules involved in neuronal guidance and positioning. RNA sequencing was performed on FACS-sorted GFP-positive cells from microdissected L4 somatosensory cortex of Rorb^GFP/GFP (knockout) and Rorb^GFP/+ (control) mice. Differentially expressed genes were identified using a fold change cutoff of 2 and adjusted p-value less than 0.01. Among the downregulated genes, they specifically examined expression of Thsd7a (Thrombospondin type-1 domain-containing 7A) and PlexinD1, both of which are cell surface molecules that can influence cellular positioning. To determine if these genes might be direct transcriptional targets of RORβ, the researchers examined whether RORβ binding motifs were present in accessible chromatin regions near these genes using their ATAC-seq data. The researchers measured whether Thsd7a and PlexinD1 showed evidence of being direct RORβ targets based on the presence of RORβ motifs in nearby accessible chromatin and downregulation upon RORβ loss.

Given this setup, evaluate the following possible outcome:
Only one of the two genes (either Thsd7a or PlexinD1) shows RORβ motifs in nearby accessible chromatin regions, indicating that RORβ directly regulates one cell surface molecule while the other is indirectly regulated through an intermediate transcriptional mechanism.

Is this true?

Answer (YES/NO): YES